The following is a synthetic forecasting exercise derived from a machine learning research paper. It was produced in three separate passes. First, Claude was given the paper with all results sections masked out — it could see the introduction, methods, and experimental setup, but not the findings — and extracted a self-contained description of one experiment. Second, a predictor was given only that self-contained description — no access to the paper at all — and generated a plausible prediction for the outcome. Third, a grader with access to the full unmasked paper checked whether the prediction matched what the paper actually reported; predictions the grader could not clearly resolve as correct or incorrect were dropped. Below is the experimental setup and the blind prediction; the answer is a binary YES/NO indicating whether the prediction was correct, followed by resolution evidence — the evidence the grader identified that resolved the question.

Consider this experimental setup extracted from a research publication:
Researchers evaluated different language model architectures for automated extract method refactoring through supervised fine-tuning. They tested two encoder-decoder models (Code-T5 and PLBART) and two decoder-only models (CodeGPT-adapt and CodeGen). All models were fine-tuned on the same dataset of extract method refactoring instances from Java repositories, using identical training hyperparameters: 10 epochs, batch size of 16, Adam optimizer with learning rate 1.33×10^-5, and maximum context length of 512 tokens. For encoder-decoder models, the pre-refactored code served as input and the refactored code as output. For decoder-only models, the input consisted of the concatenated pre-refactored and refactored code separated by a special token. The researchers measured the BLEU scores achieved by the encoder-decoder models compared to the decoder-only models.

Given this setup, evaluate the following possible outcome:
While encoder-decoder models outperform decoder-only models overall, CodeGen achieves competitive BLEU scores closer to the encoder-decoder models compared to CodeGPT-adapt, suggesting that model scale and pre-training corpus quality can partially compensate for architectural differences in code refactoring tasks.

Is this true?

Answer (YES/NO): NO